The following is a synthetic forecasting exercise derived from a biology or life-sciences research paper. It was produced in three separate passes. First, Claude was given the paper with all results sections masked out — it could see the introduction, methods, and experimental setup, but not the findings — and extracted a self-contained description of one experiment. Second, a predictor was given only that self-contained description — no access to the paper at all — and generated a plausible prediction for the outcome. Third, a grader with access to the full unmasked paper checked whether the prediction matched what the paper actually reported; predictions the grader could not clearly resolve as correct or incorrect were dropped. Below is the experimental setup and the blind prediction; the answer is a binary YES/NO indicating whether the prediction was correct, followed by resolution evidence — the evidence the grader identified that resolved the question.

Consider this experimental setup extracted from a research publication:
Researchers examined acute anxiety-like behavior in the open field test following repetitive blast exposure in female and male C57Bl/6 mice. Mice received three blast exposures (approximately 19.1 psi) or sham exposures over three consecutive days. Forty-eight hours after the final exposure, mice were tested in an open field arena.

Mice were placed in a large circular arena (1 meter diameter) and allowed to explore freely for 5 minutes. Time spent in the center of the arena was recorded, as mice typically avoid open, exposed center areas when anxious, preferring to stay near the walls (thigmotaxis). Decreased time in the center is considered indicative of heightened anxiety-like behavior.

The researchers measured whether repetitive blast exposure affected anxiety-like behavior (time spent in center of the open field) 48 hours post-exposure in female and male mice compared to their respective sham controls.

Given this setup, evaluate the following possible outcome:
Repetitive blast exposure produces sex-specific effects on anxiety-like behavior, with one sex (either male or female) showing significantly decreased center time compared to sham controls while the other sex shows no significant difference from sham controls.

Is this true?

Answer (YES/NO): NO